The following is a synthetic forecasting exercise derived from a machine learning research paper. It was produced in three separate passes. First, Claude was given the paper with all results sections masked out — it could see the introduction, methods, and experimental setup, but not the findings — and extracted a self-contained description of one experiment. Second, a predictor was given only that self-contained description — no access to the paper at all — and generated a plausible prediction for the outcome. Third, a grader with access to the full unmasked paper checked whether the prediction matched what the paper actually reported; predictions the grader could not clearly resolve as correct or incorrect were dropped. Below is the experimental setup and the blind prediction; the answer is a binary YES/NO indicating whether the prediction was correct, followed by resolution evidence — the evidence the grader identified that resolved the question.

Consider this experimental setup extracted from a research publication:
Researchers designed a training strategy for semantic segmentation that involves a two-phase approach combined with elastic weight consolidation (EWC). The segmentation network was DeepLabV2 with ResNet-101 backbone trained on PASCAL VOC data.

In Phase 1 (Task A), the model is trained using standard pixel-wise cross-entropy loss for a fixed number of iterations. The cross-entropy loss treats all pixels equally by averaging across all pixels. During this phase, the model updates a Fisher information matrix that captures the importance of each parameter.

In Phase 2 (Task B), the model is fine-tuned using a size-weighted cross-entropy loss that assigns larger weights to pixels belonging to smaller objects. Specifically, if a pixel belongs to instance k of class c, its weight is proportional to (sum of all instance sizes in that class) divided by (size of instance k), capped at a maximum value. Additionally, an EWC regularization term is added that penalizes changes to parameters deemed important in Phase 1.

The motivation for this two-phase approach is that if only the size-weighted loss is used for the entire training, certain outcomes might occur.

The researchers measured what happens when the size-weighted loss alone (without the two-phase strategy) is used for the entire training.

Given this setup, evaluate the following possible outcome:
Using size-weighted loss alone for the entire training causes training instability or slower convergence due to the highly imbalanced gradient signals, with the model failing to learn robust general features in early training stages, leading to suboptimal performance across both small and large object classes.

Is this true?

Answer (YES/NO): NO